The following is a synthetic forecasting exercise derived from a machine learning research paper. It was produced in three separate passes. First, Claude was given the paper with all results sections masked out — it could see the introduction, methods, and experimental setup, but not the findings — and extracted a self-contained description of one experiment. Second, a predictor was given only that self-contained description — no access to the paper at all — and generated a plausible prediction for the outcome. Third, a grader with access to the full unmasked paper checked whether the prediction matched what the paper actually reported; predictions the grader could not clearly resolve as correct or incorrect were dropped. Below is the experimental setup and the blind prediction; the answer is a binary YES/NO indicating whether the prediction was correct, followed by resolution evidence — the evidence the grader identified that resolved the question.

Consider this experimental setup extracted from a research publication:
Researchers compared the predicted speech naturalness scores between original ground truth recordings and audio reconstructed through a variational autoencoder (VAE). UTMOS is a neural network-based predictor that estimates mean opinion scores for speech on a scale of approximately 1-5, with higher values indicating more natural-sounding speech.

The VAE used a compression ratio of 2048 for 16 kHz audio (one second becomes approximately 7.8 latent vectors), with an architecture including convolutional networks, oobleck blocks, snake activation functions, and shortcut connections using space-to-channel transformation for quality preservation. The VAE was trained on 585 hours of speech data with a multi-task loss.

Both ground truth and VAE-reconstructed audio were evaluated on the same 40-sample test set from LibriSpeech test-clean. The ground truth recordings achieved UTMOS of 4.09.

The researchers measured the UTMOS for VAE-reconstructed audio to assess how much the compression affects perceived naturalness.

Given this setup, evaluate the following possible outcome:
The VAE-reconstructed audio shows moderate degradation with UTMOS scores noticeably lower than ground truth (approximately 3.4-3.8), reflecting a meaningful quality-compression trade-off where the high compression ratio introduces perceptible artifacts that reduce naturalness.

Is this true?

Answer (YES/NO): NO